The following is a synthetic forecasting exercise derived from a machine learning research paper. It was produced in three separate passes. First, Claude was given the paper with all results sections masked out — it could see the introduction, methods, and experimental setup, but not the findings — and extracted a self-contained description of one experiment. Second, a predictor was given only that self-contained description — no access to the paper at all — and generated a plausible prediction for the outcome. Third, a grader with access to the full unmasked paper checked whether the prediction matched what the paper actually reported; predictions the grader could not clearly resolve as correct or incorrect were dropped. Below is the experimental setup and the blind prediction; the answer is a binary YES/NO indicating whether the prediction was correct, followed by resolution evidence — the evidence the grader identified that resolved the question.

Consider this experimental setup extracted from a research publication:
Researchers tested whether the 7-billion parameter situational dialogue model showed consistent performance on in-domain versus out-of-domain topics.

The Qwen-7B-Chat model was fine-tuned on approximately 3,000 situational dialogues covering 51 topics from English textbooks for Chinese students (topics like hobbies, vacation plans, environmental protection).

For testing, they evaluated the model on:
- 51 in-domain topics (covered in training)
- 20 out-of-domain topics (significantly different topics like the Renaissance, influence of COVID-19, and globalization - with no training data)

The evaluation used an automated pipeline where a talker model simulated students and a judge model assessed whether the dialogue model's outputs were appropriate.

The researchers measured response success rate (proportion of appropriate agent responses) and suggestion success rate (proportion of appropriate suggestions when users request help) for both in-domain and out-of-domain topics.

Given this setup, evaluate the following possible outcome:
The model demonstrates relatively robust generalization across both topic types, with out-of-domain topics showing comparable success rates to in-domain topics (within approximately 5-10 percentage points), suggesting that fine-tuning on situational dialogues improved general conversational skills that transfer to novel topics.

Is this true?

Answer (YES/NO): YES